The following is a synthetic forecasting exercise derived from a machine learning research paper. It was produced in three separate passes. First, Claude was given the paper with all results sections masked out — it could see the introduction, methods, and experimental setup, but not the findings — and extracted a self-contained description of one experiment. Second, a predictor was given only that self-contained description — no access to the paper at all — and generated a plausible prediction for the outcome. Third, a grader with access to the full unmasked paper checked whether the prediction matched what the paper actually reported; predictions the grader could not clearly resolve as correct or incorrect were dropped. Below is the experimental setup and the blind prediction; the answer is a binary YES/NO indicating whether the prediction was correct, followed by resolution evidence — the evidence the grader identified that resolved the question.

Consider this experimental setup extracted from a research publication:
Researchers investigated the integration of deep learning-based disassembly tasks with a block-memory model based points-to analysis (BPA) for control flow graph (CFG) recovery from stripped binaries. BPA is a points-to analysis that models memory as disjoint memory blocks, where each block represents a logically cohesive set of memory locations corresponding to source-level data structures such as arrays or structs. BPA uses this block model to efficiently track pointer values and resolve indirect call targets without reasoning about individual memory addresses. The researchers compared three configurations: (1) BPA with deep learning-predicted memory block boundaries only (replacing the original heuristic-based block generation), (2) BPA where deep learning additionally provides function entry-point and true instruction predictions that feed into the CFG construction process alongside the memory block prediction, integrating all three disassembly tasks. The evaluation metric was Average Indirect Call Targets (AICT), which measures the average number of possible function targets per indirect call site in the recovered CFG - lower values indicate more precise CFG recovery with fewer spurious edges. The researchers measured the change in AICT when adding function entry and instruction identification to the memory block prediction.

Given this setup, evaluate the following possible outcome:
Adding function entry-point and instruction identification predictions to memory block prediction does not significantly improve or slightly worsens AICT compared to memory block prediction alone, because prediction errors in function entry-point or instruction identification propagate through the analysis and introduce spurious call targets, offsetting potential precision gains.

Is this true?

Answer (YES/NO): NO